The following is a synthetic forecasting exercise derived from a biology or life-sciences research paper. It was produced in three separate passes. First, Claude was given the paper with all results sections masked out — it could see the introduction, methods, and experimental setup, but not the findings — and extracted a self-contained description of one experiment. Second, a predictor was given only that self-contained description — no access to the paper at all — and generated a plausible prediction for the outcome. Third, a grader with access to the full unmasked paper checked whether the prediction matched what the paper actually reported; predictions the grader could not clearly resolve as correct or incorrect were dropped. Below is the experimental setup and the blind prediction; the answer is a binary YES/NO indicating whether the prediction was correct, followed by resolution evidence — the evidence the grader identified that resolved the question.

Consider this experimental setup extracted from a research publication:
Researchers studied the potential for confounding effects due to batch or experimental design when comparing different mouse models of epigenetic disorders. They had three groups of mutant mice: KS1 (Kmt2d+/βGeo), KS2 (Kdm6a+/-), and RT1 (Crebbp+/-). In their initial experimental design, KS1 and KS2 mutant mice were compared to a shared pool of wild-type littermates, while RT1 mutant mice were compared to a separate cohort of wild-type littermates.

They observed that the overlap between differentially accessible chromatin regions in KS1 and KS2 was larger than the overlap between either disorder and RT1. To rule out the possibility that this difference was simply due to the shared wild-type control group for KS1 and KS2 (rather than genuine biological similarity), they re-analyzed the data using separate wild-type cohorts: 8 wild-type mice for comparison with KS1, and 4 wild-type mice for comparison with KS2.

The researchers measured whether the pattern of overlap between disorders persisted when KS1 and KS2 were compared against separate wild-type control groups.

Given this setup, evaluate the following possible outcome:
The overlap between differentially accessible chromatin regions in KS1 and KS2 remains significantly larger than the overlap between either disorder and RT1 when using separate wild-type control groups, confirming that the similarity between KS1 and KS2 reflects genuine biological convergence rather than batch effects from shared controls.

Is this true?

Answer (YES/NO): YES